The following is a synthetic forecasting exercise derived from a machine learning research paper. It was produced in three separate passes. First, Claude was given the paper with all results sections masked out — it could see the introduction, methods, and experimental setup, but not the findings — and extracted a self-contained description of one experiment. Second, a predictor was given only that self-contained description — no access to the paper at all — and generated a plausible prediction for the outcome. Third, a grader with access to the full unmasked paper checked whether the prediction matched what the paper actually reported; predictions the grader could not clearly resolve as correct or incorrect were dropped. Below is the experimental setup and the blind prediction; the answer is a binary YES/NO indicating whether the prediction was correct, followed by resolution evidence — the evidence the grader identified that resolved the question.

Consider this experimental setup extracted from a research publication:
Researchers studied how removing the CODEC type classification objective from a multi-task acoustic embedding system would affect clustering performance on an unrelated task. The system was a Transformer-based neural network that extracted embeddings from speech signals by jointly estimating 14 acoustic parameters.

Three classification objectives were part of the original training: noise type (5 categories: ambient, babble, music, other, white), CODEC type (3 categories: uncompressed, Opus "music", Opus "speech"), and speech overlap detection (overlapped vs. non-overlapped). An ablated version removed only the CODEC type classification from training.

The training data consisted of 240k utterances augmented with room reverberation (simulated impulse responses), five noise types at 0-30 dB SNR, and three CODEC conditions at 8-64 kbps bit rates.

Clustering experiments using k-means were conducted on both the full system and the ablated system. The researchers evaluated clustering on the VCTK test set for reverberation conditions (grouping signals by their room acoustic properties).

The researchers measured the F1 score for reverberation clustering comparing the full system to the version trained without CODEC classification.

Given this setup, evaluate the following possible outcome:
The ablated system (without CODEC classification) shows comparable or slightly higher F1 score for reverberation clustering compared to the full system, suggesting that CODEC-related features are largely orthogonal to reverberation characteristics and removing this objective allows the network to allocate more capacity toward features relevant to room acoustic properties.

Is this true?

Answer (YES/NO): YES